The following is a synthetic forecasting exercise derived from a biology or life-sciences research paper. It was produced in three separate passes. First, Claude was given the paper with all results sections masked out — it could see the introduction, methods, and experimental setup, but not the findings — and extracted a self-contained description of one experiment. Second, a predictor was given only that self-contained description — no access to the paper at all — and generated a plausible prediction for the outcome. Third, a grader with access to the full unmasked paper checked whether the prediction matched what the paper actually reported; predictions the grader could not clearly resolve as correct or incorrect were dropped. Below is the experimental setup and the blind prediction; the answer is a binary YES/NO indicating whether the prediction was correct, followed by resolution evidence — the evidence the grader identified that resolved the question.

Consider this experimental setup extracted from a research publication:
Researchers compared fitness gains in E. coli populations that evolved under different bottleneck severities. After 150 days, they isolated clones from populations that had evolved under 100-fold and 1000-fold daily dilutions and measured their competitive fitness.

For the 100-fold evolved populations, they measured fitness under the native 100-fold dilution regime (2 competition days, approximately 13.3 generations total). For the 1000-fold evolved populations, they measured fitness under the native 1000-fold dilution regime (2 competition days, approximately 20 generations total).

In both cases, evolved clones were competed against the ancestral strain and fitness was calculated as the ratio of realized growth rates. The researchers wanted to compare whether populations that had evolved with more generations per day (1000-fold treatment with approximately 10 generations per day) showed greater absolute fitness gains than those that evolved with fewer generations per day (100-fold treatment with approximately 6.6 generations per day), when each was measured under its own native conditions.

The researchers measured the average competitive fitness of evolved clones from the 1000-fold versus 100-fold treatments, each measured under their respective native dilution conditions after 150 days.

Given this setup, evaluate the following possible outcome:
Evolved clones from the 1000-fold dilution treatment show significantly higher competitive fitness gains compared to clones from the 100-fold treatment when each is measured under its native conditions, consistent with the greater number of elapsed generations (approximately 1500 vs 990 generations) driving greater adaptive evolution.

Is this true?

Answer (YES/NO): NO